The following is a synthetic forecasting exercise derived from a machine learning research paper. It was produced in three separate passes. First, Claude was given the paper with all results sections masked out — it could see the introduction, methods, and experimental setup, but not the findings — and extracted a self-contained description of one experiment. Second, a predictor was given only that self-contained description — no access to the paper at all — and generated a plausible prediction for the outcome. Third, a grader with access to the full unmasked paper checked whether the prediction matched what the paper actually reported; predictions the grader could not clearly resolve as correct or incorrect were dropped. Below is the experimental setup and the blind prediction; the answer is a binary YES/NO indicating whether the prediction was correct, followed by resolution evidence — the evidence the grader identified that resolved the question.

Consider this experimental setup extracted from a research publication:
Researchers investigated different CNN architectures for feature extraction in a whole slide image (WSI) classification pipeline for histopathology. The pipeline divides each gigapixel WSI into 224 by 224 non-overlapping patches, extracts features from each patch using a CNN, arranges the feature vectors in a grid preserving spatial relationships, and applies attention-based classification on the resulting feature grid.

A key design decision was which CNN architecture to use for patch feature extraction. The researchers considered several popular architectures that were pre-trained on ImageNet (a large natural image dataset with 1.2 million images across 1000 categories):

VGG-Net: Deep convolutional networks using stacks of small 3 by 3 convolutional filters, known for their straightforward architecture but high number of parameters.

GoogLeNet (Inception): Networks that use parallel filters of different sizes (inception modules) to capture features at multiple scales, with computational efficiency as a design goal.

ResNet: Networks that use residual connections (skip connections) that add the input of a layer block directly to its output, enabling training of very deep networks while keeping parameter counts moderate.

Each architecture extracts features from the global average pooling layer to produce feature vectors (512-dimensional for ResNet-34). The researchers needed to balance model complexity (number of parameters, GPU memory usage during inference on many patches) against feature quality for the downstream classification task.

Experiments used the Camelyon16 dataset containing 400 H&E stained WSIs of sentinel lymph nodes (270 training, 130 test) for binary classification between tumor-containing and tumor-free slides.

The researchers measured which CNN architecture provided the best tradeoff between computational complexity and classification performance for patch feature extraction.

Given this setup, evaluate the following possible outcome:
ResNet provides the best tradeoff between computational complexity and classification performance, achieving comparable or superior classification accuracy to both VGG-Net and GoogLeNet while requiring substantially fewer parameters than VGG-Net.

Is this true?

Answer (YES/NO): YES